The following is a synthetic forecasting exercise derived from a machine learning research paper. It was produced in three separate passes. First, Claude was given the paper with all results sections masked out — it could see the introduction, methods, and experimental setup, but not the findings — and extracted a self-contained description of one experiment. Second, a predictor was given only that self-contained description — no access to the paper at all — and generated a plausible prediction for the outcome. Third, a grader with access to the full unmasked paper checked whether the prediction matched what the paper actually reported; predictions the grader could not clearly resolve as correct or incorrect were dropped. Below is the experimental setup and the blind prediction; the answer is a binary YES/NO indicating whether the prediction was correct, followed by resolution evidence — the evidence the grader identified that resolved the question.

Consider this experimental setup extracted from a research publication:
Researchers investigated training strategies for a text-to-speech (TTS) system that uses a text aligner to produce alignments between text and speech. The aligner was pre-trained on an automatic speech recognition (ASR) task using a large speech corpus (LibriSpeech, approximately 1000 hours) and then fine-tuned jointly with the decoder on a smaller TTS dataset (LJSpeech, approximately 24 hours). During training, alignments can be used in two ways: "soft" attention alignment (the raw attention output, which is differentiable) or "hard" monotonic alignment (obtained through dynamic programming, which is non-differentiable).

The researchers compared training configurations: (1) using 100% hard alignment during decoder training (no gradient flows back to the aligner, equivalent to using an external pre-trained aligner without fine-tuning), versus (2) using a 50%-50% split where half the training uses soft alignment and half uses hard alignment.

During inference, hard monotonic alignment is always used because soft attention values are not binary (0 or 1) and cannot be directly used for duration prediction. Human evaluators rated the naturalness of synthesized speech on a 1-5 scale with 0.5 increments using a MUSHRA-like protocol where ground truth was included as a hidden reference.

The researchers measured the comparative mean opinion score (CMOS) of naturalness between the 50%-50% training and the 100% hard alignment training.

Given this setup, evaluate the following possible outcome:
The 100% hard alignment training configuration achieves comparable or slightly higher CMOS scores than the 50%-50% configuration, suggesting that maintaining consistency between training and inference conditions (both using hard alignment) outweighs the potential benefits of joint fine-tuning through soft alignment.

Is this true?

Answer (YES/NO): NO